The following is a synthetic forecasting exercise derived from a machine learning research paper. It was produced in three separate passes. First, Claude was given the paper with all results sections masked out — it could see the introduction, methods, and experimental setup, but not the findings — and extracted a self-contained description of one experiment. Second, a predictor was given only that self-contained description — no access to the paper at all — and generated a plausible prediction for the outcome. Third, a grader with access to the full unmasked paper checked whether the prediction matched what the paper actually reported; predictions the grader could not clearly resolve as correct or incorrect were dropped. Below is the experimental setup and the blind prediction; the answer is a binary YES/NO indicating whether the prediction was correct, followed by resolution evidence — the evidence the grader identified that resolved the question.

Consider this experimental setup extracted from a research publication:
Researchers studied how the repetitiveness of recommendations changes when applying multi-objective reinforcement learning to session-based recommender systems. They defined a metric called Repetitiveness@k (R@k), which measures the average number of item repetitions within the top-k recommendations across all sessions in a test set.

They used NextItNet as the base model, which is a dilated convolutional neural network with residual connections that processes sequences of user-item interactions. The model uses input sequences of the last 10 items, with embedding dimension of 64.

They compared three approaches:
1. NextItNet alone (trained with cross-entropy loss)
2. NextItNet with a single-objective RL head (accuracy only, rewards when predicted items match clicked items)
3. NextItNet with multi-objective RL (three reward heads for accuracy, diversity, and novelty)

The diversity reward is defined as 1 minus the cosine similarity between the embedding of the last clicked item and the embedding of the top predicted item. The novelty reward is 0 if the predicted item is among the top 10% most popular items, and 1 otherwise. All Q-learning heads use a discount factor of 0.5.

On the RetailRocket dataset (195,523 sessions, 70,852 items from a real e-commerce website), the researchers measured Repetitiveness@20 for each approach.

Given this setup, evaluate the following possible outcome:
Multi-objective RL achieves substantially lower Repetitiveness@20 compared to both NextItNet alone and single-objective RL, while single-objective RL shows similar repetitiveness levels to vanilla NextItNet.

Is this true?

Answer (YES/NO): YES